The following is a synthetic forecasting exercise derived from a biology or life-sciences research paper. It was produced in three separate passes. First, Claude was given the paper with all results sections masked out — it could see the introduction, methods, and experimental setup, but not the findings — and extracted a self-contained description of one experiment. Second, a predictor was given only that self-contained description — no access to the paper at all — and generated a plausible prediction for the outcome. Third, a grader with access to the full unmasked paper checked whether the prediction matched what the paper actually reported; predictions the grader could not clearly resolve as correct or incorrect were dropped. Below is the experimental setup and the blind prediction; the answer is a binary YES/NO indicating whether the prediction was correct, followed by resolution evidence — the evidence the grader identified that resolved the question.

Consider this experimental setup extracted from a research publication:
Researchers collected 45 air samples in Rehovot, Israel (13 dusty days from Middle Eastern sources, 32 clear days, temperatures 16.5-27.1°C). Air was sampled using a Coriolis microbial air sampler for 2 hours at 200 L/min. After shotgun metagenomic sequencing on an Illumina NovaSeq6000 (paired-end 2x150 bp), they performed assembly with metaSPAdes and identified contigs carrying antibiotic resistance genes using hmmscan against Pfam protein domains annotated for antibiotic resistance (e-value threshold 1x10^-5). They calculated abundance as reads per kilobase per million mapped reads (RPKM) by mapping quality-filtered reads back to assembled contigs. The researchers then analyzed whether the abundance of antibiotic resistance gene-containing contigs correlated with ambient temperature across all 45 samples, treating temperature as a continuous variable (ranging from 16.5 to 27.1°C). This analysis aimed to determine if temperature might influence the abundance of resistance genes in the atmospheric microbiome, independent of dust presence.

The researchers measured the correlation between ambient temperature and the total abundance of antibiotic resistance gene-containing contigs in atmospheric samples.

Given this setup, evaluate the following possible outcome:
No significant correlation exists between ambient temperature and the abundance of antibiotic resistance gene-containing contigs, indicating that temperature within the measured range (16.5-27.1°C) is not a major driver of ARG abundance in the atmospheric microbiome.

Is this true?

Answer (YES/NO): NO